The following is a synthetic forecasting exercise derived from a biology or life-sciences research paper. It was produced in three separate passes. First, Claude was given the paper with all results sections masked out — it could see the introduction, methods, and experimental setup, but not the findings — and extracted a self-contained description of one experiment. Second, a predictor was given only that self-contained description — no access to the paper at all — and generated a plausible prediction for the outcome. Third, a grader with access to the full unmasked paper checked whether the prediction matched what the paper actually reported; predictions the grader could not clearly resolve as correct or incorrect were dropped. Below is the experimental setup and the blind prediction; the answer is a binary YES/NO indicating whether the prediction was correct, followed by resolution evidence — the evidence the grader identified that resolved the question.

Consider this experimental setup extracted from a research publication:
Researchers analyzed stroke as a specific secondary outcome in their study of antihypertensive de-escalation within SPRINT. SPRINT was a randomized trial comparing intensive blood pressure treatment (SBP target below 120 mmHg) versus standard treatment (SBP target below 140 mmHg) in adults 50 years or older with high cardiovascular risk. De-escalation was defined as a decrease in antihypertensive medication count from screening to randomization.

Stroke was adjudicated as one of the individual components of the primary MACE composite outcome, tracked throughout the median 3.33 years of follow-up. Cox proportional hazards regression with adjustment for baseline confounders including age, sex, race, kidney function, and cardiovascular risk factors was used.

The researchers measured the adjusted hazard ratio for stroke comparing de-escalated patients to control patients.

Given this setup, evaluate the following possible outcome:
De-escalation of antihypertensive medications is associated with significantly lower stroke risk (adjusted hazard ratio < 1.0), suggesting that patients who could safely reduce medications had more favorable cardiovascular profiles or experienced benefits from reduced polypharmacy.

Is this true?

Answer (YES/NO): NO